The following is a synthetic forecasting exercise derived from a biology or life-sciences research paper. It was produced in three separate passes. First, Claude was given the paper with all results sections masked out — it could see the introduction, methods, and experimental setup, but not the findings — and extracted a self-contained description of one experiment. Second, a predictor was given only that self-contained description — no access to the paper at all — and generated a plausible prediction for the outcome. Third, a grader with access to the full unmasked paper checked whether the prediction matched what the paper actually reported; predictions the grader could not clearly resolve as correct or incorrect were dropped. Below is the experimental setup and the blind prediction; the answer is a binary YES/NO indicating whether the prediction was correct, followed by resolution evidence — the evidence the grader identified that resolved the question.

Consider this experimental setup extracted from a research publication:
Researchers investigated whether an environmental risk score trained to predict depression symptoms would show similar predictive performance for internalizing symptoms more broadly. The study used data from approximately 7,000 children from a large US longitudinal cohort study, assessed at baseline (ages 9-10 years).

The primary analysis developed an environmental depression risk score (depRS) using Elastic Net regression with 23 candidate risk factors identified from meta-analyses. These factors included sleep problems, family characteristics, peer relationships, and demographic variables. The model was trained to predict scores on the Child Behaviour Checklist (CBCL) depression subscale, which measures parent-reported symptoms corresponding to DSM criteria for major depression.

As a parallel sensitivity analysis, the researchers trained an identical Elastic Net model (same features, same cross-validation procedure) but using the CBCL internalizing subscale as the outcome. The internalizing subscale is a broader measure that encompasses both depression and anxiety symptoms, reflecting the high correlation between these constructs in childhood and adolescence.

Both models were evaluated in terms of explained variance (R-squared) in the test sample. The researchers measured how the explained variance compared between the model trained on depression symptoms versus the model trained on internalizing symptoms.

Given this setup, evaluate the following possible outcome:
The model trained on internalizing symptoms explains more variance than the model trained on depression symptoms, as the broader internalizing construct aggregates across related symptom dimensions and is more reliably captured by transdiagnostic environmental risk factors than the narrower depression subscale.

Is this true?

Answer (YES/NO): YES